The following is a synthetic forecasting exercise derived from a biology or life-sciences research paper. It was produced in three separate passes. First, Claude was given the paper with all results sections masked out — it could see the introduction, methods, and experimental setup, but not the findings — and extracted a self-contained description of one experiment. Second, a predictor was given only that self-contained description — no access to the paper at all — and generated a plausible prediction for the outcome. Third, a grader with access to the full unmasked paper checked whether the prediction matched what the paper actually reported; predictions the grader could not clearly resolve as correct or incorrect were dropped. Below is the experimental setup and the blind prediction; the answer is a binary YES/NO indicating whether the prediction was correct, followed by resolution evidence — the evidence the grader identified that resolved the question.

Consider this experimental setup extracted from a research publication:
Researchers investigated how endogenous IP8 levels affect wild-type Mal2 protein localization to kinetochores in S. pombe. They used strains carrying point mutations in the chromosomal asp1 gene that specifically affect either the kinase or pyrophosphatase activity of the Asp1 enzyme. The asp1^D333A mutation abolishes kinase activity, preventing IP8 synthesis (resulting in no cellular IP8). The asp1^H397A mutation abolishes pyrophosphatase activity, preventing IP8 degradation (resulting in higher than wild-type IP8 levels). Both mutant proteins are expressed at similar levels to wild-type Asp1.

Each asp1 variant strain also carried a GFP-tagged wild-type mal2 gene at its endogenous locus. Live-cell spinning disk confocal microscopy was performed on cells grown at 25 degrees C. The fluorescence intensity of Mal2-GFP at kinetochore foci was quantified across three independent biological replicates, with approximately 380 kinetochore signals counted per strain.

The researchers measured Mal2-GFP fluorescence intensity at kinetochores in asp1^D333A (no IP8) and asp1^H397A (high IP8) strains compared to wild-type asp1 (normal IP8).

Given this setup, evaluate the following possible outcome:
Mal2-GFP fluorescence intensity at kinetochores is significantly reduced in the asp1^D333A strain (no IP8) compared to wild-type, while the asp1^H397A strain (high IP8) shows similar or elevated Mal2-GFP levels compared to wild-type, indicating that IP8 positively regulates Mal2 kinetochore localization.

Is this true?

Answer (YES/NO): NO